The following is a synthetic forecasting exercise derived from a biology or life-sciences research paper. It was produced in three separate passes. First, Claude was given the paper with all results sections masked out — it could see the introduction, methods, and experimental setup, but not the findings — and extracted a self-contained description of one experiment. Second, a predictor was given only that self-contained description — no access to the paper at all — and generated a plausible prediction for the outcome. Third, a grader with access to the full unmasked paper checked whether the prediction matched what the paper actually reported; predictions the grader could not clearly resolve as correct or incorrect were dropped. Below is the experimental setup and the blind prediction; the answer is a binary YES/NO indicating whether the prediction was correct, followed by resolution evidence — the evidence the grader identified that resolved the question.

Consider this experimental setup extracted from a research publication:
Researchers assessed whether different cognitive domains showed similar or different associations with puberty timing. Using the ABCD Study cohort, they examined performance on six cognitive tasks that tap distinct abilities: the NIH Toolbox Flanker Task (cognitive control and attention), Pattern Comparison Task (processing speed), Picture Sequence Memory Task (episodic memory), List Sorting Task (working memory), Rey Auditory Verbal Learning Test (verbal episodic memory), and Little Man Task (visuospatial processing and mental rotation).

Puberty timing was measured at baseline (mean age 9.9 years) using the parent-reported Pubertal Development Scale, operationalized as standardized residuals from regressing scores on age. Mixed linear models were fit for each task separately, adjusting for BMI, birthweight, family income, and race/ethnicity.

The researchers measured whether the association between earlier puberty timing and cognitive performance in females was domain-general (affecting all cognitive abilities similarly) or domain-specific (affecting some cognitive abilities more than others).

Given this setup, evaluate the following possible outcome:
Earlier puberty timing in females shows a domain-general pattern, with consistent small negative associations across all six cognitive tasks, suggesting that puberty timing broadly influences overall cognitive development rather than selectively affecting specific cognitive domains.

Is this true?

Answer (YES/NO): NO